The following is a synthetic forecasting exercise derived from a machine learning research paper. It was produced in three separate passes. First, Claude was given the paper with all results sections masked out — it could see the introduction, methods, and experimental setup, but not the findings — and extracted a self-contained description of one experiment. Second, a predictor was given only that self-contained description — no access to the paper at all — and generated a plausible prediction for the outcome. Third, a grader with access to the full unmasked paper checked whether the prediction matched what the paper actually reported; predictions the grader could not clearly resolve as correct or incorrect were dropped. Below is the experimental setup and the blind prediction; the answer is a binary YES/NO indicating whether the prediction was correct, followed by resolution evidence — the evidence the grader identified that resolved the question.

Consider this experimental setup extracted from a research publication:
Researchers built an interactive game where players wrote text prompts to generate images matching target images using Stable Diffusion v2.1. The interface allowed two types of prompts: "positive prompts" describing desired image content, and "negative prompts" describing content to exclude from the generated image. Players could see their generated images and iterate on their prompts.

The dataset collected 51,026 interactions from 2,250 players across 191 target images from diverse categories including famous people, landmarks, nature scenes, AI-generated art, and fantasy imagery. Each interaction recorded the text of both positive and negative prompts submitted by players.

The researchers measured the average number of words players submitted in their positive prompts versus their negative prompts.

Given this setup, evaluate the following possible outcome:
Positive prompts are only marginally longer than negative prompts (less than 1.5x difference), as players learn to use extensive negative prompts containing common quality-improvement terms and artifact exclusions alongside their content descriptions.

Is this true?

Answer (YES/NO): NO